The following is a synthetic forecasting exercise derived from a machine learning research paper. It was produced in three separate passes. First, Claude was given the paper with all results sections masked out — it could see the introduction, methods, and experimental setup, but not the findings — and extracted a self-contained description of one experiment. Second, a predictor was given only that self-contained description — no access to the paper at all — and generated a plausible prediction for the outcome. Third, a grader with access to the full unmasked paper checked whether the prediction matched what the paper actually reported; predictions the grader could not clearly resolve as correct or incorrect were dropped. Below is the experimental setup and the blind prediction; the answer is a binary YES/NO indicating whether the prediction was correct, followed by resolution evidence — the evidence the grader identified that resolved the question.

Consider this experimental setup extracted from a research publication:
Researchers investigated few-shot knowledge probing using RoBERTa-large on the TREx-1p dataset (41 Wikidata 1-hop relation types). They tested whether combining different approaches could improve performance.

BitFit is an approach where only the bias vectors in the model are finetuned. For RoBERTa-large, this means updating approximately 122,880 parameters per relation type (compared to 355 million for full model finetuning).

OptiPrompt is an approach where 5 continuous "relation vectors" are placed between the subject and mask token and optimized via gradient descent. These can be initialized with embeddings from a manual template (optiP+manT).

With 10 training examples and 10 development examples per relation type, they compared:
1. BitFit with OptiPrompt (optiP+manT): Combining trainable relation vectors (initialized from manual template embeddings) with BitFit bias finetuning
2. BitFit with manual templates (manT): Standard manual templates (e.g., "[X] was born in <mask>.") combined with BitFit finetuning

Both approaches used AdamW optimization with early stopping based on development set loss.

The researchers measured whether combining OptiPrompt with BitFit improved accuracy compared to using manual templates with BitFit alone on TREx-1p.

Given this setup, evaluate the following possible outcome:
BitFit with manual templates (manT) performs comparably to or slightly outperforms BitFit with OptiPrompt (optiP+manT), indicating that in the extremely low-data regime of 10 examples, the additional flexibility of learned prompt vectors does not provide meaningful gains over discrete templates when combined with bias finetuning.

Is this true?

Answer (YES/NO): YES